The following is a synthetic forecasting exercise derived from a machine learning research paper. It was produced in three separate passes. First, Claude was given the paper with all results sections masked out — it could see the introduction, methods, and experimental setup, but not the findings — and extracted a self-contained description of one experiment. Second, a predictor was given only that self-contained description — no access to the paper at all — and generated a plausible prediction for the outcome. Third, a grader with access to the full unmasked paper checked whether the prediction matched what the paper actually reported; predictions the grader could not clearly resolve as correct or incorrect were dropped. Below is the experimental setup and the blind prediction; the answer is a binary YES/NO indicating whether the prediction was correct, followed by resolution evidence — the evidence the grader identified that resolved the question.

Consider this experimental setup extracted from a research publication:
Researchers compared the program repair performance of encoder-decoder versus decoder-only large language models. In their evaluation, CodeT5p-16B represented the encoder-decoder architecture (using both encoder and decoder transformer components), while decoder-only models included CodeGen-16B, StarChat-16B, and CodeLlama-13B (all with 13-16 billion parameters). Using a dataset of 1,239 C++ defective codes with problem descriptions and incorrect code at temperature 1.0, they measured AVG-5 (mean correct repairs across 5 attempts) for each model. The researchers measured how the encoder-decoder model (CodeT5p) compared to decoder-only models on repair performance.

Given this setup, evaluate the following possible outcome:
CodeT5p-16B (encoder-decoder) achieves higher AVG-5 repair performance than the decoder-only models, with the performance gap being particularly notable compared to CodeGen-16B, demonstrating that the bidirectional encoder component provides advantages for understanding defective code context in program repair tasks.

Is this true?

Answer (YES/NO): NO